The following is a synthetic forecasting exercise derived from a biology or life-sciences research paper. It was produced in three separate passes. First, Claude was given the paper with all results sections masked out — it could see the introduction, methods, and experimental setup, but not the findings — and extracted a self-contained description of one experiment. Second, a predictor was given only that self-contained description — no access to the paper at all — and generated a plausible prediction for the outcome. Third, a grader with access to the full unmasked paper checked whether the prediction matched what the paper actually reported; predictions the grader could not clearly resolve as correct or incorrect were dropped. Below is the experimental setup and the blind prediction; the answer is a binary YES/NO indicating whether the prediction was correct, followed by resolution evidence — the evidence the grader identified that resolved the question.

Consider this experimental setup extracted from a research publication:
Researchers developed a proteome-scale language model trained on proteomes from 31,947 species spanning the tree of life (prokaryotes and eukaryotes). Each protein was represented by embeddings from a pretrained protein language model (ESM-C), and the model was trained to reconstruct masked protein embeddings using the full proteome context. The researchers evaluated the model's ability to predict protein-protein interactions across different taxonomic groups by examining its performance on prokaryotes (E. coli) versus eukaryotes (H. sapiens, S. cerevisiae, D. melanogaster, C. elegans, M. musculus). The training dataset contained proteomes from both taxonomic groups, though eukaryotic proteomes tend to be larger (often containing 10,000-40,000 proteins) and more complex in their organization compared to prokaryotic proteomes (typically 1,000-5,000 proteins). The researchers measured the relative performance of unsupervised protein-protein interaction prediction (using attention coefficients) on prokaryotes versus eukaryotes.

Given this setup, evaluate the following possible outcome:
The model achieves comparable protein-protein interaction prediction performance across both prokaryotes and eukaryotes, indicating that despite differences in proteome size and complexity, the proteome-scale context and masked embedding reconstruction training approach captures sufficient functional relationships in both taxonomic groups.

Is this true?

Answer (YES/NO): NO